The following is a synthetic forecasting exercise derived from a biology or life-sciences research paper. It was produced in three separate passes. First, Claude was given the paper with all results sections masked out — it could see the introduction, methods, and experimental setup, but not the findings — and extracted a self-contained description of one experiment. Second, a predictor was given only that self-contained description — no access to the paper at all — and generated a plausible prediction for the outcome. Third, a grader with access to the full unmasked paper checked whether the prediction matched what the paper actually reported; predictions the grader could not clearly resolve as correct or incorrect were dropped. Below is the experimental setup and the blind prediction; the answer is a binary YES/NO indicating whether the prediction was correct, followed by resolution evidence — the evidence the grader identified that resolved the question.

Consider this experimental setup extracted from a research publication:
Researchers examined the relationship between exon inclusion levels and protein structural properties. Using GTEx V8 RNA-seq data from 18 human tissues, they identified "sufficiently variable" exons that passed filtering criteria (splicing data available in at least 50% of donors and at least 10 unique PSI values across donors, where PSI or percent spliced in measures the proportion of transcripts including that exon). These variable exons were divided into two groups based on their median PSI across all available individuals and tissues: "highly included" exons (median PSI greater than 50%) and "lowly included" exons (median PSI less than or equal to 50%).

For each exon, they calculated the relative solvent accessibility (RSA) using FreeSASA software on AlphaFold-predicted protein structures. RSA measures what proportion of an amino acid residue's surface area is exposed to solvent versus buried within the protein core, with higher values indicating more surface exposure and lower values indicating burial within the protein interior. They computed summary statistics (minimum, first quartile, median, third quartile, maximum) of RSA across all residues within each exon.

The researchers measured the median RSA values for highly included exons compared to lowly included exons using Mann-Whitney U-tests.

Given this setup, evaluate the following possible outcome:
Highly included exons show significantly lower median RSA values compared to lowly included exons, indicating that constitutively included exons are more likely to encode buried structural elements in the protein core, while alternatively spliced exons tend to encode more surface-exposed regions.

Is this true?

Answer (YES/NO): YES